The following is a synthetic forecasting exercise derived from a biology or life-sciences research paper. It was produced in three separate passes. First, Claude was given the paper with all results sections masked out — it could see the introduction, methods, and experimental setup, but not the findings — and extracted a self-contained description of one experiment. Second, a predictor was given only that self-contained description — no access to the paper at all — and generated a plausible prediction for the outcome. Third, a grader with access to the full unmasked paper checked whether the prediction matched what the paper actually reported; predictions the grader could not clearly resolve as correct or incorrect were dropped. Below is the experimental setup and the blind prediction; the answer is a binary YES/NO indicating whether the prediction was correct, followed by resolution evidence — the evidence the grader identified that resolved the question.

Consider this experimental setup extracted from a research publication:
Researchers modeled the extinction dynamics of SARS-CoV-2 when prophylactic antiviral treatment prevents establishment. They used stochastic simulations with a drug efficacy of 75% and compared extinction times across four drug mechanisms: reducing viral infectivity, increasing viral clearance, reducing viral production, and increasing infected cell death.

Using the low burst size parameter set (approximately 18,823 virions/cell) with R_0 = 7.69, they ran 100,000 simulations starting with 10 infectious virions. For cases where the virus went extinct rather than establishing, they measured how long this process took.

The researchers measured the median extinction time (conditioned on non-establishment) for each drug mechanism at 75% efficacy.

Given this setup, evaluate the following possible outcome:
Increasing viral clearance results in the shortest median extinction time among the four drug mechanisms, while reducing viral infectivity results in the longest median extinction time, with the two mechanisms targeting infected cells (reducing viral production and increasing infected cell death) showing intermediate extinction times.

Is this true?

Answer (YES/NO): NO